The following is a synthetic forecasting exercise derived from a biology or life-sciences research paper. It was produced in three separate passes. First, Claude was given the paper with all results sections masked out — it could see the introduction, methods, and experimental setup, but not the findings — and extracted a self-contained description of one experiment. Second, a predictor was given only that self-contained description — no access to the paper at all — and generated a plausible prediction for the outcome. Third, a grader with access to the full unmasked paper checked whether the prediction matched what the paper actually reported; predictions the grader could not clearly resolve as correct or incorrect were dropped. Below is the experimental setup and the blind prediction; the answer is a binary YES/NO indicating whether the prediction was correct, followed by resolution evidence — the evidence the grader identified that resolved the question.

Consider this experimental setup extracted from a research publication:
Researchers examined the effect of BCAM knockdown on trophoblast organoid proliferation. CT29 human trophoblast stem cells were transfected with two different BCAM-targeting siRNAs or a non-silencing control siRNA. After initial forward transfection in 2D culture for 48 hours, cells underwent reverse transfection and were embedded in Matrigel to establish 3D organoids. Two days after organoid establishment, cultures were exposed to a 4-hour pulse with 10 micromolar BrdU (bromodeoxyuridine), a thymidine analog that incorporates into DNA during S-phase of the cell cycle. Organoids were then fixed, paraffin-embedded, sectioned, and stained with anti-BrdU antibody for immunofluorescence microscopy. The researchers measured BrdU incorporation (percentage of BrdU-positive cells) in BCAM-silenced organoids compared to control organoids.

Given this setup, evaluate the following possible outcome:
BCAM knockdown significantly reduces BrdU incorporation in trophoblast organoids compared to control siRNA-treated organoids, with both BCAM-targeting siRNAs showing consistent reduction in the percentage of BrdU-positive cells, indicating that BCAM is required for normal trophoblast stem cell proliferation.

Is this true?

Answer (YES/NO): NO